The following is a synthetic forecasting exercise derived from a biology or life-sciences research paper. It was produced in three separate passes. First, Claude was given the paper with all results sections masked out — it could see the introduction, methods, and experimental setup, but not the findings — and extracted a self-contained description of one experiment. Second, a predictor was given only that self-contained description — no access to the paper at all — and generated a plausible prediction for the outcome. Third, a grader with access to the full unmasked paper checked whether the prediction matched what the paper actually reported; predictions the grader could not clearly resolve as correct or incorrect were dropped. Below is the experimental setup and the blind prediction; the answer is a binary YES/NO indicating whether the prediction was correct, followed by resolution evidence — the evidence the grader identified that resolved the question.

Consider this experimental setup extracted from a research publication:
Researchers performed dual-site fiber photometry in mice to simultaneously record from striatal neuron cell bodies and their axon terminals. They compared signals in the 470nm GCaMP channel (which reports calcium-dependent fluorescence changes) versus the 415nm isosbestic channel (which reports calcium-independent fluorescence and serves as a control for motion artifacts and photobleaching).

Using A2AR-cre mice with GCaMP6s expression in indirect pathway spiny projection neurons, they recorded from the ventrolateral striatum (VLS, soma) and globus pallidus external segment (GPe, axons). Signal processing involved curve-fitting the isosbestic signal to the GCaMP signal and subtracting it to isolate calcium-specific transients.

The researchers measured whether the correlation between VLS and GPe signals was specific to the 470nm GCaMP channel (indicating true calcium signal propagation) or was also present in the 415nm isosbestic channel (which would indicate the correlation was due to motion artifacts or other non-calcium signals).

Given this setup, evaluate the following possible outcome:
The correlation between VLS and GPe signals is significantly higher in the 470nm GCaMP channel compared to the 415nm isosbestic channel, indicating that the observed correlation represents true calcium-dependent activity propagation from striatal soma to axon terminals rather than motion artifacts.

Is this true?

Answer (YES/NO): YES